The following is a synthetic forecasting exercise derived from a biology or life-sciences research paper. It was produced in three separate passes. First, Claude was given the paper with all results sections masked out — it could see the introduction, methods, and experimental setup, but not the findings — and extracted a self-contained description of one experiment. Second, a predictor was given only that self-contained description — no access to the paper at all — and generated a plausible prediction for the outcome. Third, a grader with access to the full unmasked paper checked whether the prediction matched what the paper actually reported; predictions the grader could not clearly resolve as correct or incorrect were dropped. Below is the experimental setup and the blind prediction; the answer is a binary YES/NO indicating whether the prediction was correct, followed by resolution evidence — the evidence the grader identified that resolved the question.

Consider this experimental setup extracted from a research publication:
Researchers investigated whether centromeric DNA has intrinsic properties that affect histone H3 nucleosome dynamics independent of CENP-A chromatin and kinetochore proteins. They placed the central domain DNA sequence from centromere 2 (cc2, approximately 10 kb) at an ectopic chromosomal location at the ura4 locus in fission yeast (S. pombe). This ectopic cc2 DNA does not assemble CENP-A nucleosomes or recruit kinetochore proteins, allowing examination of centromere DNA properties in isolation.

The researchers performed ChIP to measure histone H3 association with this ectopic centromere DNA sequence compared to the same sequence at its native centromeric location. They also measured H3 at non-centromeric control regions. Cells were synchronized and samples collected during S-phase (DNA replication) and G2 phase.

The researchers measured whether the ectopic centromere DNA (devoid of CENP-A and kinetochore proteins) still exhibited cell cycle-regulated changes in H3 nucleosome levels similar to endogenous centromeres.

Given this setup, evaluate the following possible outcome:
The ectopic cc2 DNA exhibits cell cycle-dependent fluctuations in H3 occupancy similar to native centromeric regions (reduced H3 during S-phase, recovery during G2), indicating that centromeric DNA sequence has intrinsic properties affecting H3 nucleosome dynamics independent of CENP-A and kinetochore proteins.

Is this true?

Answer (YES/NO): NO